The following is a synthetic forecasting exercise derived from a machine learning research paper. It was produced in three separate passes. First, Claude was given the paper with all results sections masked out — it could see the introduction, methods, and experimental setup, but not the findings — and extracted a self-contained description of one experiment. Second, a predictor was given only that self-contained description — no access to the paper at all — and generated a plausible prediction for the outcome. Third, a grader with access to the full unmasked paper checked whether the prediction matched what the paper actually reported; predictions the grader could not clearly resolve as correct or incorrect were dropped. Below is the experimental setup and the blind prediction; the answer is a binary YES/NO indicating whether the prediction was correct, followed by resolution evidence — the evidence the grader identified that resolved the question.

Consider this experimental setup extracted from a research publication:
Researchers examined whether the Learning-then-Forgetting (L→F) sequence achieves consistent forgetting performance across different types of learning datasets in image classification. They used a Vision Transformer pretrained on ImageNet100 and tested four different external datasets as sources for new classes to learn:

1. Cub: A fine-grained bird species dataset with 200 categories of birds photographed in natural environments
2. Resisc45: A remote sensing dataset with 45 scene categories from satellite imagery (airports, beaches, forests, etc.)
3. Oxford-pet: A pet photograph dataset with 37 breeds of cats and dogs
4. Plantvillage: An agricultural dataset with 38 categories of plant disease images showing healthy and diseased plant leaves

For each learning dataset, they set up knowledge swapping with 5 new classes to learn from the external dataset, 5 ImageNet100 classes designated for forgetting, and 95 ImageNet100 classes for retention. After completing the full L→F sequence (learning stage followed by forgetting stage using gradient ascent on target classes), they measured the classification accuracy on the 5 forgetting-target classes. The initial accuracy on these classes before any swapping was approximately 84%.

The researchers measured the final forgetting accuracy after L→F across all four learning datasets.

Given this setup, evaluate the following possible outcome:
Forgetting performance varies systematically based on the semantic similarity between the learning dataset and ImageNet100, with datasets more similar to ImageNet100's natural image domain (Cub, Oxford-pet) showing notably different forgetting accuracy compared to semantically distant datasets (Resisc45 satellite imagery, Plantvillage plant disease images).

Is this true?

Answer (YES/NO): NO